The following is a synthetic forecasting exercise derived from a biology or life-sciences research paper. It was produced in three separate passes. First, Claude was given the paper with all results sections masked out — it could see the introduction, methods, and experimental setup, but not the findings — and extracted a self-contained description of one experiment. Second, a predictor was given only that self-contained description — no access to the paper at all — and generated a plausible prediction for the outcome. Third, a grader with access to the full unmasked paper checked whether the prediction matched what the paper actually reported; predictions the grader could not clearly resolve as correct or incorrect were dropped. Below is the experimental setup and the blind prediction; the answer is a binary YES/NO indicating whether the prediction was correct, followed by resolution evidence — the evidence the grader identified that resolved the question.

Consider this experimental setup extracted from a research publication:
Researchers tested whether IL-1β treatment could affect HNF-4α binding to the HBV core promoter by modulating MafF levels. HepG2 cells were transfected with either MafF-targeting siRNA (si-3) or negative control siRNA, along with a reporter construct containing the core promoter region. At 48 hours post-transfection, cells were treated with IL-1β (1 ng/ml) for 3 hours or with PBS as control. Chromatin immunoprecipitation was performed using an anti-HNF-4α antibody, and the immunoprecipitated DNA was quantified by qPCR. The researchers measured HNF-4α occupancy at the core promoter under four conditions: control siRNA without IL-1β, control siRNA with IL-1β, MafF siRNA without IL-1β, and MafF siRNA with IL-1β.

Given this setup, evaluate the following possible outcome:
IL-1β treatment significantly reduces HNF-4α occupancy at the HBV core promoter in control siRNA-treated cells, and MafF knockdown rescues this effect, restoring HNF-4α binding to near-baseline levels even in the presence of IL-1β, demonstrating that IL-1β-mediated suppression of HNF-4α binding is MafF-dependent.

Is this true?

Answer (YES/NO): NO